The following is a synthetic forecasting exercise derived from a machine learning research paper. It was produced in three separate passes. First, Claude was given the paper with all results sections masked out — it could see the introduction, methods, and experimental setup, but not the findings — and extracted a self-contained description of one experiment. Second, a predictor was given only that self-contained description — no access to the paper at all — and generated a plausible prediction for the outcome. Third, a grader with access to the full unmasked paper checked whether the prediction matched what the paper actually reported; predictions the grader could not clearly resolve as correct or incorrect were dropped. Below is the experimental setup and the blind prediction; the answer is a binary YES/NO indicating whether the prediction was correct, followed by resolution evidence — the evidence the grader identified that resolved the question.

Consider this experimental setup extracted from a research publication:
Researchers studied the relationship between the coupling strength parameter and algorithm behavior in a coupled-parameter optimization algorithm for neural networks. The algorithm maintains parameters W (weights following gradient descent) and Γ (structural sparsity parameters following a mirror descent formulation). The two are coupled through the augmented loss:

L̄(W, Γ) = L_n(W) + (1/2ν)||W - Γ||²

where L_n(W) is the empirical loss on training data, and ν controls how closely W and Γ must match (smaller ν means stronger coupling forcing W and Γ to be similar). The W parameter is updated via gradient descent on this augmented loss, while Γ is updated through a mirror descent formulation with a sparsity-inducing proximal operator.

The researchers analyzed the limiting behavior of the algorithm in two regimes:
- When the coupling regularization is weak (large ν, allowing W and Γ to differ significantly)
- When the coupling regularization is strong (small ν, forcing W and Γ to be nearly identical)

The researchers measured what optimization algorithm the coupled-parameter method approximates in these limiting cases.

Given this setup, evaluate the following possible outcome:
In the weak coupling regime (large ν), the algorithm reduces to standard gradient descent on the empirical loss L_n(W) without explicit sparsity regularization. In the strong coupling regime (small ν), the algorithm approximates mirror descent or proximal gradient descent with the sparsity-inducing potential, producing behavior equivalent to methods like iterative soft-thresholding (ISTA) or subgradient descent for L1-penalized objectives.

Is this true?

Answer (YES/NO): YES